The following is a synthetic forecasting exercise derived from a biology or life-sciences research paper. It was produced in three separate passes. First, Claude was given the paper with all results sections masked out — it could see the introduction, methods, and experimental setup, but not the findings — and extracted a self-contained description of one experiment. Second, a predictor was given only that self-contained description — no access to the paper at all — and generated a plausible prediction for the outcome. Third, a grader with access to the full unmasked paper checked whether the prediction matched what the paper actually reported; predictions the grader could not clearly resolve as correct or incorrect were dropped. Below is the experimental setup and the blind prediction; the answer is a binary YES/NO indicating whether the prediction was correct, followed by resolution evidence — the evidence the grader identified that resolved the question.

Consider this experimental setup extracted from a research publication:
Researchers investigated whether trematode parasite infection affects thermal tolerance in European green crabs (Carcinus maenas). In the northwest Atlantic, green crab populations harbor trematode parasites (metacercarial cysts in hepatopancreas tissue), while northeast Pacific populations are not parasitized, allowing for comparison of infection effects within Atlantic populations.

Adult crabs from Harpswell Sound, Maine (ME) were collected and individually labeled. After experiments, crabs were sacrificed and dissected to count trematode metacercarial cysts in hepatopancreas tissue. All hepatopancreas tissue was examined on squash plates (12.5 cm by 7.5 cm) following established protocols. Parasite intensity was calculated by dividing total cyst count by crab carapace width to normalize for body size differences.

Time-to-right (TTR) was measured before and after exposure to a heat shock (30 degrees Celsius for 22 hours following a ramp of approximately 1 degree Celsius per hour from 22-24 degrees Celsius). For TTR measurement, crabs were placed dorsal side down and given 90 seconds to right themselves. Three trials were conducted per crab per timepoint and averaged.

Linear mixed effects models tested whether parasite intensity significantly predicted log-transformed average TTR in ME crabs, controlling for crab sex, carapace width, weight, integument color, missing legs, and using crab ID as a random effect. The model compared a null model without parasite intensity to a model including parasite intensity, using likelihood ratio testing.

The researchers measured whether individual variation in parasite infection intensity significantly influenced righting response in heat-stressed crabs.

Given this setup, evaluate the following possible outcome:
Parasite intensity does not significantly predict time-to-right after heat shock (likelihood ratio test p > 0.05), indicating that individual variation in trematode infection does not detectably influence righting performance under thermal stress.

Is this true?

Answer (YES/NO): YES